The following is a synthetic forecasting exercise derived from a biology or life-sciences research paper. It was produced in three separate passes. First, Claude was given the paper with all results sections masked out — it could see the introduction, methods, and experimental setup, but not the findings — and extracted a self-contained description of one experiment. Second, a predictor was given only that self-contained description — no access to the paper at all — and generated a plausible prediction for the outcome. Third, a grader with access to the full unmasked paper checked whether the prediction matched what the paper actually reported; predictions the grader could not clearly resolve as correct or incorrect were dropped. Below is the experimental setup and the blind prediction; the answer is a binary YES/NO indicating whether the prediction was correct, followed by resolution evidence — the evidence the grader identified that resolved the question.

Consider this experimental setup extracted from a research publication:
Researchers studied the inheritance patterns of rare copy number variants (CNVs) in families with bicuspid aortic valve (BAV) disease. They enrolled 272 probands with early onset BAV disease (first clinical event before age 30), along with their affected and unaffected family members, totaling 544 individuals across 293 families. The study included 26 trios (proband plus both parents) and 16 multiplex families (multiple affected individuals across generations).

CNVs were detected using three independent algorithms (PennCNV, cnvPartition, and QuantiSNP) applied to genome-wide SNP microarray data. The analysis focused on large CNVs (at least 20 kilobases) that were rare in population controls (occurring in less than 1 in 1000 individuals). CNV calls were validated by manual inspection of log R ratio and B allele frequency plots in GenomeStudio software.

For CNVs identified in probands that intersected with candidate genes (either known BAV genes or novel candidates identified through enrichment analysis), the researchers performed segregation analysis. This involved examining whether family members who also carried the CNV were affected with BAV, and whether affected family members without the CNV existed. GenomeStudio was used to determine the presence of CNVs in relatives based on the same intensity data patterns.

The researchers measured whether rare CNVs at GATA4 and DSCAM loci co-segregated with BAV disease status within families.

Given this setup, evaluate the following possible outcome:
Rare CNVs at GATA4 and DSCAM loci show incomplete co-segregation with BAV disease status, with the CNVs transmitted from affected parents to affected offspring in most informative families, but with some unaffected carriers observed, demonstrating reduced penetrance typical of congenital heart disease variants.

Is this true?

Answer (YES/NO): YES